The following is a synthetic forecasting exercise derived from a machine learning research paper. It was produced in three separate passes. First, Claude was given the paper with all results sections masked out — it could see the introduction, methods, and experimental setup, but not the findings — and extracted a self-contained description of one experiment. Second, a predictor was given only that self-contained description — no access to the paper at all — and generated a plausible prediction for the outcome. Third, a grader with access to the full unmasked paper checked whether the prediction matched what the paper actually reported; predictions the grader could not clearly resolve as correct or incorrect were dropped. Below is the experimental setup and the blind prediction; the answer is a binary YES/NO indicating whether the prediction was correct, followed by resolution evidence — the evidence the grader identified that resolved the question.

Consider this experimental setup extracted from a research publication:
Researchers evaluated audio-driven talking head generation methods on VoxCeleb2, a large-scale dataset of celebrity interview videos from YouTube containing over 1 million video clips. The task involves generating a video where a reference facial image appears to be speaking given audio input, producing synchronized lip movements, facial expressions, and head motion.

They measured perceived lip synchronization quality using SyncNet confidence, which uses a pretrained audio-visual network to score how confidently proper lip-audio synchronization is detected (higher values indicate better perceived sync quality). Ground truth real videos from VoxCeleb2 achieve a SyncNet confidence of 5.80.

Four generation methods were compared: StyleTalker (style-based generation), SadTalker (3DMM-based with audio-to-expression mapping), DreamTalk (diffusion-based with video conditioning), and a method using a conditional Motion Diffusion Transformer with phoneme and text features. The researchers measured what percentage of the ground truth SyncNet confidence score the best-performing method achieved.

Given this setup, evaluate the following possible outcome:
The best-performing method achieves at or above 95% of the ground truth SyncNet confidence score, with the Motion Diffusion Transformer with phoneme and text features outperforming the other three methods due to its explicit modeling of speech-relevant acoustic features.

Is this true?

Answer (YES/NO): NO